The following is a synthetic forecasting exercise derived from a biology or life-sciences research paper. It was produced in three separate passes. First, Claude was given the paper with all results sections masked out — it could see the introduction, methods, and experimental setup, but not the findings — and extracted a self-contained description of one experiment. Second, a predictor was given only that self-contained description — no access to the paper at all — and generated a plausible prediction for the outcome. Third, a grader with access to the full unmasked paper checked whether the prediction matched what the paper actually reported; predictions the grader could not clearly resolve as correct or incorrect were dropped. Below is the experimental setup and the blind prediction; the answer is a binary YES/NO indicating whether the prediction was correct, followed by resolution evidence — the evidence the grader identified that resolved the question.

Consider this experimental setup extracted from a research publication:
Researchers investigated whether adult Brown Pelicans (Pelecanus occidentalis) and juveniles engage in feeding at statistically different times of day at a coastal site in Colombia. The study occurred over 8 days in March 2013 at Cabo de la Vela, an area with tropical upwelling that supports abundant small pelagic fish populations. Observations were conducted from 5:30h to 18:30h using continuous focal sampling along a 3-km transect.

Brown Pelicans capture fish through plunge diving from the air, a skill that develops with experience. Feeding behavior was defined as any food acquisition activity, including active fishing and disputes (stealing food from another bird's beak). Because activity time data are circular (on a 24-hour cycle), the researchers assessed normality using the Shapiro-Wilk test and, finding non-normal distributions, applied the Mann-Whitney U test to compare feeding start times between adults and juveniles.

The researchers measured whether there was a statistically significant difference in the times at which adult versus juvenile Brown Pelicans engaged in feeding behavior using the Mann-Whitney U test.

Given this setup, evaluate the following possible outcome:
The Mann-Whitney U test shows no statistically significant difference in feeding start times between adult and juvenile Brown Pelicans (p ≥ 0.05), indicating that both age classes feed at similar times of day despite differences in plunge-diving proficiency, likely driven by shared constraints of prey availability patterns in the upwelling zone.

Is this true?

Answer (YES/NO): YES